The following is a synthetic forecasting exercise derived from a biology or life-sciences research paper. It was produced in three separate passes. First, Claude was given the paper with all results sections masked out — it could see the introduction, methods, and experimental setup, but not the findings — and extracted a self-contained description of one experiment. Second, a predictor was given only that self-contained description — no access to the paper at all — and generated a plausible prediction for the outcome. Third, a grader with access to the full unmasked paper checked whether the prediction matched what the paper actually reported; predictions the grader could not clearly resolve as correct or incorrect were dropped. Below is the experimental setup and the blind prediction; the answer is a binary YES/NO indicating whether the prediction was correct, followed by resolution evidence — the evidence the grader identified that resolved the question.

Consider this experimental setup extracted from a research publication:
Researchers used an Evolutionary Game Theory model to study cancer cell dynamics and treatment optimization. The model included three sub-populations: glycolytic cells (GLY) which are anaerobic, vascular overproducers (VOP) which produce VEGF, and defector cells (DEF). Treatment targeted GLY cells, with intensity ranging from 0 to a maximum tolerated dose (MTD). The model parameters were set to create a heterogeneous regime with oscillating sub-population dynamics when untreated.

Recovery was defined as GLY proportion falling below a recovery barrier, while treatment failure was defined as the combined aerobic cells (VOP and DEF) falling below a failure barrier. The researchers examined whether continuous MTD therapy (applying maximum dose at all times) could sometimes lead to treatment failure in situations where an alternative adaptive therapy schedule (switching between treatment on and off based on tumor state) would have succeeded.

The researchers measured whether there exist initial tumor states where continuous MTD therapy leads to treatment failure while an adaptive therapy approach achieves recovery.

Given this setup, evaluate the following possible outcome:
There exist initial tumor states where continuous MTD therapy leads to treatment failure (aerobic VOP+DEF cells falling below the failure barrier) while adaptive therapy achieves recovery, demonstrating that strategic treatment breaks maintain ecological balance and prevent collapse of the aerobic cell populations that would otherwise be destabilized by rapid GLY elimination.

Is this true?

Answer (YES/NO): NO